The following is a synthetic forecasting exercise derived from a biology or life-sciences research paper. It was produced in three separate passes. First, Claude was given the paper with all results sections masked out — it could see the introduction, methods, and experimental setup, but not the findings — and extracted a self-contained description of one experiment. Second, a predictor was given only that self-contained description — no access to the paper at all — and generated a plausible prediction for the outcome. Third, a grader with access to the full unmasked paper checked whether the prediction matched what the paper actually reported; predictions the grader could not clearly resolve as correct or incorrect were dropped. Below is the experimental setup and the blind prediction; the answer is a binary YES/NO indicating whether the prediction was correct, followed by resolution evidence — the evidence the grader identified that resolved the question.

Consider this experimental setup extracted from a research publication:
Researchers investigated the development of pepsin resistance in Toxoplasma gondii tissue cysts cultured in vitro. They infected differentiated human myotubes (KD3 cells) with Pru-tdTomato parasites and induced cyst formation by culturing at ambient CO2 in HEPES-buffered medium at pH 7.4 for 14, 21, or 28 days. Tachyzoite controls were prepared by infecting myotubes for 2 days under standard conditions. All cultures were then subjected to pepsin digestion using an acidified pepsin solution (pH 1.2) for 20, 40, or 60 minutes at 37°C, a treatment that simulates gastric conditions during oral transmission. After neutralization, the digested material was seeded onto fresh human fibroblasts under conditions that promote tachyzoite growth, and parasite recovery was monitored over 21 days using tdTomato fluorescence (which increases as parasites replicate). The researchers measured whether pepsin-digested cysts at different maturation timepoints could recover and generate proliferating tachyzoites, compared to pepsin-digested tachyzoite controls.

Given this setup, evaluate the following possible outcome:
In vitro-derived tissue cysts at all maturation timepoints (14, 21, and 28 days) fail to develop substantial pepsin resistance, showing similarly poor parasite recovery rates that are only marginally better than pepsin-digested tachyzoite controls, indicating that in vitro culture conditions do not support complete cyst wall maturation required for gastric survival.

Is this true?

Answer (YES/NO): NO